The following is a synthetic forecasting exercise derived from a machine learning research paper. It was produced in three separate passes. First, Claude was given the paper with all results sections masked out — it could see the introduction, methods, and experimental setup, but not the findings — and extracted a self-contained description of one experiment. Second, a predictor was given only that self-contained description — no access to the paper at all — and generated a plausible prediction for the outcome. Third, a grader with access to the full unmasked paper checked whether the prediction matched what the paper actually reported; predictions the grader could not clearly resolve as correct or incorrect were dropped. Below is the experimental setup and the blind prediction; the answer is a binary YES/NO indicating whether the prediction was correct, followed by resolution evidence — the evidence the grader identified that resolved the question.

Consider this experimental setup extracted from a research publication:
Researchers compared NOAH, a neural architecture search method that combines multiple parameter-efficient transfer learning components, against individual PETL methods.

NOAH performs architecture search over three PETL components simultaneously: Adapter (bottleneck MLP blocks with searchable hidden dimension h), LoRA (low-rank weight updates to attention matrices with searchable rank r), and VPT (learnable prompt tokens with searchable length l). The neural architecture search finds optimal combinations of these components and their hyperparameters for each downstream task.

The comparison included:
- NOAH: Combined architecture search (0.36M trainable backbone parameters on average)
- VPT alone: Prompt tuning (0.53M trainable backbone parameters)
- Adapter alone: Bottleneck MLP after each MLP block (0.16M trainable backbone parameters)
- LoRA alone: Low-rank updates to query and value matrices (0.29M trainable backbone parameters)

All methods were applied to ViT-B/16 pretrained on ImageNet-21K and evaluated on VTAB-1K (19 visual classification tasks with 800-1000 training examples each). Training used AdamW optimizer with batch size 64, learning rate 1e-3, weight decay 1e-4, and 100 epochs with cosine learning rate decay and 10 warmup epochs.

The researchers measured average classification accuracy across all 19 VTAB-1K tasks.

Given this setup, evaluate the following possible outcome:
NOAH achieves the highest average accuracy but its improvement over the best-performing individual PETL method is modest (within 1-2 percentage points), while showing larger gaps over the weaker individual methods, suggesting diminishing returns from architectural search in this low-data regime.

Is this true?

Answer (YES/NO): YES